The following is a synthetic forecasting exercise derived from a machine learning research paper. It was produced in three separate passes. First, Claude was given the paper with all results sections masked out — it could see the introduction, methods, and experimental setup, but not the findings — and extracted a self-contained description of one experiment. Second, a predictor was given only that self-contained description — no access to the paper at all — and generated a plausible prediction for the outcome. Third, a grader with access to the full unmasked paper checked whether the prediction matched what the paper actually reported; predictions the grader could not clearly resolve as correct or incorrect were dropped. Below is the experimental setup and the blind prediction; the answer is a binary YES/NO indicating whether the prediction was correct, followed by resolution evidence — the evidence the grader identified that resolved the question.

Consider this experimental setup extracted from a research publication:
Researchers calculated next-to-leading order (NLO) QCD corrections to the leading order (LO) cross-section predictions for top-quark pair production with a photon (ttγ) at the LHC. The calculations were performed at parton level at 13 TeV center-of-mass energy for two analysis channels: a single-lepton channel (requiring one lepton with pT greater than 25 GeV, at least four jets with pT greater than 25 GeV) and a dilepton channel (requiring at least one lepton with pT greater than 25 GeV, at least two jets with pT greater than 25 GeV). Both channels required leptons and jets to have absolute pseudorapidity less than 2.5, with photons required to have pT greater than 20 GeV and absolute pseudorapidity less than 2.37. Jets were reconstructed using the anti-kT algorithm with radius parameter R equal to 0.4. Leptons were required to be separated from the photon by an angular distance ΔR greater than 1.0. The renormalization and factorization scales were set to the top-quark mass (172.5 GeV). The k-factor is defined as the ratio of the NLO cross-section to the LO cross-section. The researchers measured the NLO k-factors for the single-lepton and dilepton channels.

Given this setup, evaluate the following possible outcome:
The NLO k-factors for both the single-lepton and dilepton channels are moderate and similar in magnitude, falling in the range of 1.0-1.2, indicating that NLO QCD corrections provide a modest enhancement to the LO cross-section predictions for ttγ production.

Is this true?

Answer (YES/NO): NO